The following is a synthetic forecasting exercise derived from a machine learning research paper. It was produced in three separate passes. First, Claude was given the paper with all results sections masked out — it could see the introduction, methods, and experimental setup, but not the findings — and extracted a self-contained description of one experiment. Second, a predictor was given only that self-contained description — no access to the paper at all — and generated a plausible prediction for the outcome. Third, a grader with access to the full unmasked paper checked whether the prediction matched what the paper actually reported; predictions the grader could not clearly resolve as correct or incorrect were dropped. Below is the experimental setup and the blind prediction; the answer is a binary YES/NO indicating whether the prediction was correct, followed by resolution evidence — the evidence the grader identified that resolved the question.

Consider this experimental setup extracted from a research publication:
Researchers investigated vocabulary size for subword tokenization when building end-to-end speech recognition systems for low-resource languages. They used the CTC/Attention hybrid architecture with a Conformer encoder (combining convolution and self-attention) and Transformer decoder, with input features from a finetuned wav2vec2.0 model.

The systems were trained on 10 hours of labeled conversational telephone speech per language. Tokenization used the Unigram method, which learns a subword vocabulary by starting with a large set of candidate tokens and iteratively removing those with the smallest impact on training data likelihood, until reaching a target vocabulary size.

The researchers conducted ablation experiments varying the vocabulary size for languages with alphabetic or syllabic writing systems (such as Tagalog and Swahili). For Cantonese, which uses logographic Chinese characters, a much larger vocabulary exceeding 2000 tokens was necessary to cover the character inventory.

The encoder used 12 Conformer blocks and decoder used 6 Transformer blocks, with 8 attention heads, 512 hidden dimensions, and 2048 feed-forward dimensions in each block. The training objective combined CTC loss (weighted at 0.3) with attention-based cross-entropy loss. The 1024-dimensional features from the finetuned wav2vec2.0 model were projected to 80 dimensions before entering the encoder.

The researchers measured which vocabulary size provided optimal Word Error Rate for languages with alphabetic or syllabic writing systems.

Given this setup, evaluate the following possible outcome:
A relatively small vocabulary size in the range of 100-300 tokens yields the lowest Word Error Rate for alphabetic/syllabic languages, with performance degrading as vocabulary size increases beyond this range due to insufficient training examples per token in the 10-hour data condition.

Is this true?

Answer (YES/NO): NO